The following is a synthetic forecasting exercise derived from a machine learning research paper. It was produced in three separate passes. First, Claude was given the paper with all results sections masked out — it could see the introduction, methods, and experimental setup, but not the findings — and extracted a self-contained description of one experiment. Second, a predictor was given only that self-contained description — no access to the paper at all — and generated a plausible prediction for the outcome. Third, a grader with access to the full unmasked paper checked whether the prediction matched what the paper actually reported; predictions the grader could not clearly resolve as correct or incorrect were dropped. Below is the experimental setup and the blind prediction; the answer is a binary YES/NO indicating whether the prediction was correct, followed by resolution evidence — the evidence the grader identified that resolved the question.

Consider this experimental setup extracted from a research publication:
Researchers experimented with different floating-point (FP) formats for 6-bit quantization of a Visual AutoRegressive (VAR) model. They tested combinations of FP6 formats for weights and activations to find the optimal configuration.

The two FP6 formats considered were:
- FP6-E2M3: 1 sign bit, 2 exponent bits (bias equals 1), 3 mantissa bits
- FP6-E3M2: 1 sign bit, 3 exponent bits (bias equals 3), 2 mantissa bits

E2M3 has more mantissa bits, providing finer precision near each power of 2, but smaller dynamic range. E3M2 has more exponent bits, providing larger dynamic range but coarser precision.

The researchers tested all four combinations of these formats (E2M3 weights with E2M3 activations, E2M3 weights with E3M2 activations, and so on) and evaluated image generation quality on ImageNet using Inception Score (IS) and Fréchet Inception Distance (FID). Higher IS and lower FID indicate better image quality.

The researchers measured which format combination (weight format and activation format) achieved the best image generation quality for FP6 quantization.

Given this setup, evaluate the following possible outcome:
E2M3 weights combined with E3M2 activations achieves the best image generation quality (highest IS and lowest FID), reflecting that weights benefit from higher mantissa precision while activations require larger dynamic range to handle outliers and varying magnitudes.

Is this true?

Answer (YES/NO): YES